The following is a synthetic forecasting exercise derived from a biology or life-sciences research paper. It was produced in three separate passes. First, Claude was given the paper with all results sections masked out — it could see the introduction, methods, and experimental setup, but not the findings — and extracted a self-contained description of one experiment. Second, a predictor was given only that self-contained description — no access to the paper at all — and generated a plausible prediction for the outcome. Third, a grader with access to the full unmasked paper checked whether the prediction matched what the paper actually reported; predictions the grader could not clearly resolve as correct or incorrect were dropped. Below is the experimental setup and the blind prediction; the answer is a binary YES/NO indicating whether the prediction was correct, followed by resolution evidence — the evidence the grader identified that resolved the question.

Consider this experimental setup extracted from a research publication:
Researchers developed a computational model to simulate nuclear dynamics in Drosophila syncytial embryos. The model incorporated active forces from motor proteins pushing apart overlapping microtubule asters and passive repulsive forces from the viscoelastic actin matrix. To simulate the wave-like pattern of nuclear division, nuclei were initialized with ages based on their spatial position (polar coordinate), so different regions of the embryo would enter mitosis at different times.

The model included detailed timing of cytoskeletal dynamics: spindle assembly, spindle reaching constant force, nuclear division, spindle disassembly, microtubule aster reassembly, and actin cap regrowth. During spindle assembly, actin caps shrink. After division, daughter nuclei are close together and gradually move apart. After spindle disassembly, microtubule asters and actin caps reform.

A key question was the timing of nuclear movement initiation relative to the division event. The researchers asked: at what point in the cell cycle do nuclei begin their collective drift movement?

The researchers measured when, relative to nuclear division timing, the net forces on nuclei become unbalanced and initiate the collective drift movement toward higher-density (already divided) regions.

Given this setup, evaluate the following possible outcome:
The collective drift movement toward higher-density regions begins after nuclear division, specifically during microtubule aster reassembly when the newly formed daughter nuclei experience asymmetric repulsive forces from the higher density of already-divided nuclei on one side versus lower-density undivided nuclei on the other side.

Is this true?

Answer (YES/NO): NO